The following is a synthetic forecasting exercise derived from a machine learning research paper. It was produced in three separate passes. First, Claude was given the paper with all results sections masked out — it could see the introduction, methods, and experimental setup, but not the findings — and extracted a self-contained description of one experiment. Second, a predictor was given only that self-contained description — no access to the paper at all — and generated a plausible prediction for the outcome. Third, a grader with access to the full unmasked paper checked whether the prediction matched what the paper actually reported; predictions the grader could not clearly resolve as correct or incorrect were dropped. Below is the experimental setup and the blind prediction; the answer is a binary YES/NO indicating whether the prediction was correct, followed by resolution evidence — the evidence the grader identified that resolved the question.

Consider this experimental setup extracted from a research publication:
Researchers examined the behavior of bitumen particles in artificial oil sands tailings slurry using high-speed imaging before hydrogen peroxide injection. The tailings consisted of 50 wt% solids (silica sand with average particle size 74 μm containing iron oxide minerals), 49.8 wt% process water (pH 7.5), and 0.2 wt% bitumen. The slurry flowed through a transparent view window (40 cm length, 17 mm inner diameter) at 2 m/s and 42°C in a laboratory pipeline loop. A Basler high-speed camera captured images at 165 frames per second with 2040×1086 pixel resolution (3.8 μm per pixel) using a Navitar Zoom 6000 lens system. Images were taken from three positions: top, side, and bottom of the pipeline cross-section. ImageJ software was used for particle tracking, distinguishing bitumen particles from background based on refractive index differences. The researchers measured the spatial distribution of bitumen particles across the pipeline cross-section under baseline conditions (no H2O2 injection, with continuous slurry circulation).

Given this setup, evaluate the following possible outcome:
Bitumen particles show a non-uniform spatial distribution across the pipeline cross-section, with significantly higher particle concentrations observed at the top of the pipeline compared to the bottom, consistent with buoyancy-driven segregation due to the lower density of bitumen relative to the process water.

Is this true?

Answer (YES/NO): NO